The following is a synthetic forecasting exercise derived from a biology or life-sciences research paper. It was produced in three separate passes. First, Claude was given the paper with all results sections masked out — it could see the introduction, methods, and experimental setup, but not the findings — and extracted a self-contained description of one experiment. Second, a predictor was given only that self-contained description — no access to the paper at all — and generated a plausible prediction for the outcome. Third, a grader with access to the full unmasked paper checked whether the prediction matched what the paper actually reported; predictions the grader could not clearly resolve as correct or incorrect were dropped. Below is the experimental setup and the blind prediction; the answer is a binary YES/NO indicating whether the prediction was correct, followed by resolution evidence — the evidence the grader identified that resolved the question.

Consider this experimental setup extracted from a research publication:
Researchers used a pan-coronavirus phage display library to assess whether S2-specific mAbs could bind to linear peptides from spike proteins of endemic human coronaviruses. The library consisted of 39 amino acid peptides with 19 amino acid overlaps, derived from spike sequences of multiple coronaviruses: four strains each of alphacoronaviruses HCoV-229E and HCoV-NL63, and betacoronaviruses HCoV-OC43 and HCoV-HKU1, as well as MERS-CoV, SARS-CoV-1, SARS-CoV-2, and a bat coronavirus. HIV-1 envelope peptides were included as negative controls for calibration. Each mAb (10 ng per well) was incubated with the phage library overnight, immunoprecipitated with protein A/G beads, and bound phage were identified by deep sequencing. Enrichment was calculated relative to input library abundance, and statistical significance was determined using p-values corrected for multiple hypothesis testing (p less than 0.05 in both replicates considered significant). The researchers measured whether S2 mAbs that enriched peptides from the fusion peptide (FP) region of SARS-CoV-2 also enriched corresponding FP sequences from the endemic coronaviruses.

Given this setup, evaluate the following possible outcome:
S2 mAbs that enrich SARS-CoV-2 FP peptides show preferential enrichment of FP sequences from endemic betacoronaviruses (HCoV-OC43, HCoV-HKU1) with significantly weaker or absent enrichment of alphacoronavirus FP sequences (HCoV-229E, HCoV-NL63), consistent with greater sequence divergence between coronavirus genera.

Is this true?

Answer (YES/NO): NO